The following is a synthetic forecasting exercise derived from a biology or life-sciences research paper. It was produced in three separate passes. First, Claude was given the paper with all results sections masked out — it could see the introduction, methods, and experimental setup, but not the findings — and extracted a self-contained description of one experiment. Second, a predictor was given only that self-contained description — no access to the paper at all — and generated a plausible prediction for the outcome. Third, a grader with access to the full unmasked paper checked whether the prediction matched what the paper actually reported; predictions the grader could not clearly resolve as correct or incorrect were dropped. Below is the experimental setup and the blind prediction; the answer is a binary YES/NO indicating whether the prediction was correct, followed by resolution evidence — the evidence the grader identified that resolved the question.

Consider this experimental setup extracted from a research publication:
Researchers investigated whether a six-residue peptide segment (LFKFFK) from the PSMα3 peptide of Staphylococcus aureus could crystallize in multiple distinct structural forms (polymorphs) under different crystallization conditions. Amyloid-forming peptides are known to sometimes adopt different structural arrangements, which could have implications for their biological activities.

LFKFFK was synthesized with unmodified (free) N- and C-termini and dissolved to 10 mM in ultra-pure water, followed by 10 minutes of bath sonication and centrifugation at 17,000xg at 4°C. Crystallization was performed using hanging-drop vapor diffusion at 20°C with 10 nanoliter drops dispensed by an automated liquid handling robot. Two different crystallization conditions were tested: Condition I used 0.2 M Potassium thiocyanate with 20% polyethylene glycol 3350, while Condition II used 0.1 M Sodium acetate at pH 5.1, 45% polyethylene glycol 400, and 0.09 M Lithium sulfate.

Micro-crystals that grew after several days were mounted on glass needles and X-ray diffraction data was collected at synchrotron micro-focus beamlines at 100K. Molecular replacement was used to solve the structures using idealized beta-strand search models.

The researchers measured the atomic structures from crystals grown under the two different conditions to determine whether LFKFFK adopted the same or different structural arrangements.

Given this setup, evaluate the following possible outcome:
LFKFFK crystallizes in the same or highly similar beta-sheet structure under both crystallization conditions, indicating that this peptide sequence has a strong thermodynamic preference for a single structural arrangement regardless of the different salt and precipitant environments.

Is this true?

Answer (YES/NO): NO